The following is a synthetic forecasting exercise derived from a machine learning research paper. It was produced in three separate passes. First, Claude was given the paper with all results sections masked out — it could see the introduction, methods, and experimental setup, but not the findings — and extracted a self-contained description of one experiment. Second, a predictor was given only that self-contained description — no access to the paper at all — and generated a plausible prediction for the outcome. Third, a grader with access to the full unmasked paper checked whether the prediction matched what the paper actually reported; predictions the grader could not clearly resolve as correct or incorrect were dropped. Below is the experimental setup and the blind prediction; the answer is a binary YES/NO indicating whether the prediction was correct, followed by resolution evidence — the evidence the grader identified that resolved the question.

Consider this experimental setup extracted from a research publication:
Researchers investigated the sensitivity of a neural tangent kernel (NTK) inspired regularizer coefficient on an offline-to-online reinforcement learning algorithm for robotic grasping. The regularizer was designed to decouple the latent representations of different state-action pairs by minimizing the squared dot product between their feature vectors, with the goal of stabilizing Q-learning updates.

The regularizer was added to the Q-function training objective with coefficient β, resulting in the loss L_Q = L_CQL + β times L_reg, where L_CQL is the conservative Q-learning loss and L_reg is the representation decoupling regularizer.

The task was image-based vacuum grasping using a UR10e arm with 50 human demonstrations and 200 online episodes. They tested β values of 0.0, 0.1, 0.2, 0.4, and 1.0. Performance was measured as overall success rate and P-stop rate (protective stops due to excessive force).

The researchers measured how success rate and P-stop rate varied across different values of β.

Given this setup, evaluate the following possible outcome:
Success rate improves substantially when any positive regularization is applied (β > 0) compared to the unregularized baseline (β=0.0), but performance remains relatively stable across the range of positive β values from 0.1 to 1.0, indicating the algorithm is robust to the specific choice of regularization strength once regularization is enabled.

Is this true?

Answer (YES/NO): NO